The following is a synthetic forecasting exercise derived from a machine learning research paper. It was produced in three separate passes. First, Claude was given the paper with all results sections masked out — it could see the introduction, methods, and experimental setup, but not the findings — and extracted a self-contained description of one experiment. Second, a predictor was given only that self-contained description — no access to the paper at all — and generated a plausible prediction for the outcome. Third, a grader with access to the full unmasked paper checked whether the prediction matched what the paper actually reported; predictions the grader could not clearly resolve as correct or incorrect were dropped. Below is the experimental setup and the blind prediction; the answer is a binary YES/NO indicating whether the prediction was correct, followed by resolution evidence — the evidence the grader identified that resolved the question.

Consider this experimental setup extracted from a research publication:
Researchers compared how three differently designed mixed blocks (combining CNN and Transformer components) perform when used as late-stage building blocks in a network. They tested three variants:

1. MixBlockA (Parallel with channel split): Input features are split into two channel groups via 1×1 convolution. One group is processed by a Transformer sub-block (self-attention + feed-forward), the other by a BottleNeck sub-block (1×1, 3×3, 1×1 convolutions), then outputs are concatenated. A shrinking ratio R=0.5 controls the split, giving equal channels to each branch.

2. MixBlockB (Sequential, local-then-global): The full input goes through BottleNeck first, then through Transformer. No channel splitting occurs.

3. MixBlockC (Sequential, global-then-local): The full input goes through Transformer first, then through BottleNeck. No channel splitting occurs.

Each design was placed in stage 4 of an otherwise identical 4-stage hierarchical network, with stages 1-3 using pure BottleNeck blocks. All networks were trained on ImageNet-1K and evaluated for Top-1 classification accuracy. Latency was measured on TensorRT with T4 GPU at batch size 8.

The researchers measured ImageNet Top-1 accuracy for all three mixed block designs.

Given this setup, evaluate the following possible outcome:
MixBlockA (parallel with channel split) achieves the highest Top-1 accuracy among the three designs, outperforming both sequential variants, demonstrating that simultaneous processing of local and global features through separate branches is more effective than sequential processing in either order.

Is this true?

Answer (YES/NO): NO